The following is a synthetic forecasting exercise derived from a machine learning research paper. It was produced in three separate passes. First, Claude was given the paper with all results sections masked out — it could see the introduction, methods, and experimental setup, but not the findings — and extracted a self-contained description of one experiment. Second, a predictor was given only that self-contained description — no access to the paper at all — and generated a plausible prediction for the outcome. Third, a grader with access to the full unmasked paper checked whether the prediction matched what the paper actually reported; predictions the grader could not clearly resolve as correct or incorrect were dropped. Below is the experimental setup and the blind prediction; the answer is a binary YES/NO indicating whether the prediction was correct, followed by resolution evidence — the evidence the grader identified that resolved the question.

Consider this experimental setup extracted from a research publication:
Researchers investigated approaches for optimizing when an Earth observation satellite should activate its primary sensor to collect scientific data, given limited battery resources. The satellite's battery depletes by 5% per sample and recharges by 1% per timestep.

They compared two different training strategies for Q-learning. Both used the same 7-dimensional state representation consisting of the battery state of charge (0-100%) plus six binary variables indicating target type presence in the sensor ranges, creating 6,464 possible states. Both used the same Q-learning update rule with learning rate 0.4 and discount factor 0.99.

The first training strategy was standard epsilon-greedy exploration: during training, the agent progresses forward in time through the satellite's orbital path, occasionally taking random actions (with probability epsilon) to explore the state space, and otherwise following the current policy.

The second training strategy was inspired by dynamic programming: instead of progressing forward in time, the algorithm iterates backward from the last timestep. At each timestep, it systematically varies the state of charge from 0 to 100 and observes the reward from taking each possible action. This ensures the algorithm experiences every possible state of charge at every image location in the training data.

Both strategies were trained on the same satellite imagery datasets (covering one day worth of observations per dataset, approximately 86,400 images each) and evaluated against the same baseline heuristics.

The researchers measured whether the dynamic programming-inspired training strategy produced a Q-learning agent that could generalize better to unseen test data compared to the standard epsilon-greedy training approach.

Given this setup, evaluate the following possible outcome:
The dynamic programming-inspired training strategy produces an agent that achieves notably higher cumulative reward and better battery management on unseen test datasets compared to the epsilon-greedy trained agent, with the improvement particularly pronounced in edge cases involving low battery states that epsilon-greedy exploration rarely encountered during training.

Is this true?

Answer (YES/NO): NO